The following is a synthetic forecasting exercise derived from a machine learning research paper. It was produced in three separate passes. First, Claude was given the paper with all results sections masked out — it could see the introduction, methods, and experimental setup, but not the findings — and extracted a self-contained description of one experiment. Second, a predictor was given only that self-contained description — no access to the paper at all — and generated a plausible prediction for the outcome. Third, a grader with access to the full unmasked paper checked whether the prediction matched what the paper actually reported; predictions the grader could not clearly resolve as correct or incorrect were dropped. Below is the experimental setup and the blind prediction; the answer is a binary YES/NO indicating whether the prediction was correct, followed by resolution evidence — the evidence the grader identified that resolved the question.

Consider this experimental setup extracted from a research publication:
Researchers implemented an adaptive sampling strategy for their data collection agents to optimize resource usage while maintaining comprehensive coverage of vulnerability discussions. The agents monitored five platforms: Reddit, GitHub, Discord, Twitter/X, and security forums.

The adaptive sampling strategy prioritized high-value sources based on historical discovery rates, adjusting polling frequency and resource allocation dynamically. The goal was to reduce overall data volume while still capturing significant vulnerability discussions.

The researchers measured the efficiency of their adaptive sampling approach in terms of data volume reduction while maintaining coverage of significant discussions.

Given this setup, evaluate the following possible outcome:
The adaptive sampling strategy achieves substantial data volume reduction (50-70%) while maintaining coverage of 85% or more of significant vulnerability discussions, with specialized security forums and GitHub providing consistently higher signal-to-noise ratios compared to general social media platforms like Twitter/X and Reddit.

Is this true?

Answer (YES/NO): NO